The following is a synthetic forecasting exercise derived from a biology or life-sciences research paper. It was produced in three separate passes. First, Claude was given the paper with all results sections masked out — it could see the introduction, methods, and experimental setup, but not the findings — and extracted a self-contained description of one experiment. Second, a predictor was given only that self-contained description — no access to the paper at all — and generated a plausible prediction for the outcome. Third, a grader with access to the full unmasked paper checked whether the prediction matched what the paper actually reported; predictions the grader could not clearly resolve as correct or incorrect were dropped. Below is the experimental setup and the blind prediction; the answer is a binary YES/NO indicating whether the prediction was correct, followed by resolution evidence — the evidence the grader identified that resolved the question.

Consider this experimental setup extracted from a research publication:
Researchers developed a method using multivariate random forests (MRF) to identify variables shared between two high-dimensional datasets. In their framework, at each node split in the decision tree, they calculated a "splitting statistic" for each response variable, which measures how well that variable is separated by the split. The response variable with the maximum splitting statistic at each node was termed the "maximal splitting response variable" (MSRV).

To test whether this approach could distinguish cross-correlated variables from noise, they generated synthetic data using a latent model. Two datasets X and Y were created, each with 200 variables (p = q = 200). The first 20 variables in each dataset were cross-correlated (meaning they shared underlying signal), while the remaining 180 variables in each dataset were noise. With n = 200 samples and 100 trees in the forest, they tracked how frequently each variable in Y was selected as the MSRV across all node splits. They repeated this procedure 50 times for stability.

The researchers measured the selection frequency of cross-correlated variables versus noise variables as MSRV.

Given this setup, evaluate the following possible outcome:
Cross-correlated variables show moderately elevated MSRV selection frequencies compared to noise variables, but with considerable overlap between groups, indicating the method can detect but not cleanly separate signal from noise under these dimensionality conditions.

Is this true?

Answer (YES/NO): NO